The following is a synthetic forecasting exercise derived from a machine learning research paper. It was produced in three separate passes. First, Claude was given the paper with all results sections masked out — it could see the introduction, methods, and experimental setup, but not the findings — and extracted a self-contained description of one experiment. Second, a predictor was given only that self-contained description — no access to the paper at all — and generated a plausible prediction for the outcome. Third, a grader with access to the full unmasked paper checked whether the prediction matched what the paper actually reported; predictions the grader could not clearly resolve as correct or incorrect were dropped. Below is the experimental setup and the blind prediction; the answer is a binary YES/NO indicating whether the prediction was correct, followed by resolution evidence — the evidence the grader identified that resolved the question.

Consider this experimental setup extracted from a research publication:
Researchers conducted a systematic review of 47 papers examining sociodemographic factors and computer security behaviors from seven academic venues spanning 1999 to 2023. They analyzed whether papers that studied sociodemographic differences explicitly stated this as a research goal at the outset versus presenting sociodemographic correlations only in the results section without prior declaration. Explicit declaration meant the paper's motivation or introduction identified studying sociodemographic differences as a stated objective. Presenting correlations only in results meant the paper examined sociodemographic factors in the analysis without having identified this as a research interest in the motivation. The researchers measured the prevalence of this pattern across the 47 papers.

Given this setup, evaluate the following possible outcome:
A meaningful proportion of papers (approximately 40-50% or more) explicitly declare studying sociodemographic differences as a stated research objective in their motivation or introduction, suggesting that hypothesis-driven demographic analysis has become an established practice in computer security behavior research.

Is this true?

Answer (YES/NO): YES